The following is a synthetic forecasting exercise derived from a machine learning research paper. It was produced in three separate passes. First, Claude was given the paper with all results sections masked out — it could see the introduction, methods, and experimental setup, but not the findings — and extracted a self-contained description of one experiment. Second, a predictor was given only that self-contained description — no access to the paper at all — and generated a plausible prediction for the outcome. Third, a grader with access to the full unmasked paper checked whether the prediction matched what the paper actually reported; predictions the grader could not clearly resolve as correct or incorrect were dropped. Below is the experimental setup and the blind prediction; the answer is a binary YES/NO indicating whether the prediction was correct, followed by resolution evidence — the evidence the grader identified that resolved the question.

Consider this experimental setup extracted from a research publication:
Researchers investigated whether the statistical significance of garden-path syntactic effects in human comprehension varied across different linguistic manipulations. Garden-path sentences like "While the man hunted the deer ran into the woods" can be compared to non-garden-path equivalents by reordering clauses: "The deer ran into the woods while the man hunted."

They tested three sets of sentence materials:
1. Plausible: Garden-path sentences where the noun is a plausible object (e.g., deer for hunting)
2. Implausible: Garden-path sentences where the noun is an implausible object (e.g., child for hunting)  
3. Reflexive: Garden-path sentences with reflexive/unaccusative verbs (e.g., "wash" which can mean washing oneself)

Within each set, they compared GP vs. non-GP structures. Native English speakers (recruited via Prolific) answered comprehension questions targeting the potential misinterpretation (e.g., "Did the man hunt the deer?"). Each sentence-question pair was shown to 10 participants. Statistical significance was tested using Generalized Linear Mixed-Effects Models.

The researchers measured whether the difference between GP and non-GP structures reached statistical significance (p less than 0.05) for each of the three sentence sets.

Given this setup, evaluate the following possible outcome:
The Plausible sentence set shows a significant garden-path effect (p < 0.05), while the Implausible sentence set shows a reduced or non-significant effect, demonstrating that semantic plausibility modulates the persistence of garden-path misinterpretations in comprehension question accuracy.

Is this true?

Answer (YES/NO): NO